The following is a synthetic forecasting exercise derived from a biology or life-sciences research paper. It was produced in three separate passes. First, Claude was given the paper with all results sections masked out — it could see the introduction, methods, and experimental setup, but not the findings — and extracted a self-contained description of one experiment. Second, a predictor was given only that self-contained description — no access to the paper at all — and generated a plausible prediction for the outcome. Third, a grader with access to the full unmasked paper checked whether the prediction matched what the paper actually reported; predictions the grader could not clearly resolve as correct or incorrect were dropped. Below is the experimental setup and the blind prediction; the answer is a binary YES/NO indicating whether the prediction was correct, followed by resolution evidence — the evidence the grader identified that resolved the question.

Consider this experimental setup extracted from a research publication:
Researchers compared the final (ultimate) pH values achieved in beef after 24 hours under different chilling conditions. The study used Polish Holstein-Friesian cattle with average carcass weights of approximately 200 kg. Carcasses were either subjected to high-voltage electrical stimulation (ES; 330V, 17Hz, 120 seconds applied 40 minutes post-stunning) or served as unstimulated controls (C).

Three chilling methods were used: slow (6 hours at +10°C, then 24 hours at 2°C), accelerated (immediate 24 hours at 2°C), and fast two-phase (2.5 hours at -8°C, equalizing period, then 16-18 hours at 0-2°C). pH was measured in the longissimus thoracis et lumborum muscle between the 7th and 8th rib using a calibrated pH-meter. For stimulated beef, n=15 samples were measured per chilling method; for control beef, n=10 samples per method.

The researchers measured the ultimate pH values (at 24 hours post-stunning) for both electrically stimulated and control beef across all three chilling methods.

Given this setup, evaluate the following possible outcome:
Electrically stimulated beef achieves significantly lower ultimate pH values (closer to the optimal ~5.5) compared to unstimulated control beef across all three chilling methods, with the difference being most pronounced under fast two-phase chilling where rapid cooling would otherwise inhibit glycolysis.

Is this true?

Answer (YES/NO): NO